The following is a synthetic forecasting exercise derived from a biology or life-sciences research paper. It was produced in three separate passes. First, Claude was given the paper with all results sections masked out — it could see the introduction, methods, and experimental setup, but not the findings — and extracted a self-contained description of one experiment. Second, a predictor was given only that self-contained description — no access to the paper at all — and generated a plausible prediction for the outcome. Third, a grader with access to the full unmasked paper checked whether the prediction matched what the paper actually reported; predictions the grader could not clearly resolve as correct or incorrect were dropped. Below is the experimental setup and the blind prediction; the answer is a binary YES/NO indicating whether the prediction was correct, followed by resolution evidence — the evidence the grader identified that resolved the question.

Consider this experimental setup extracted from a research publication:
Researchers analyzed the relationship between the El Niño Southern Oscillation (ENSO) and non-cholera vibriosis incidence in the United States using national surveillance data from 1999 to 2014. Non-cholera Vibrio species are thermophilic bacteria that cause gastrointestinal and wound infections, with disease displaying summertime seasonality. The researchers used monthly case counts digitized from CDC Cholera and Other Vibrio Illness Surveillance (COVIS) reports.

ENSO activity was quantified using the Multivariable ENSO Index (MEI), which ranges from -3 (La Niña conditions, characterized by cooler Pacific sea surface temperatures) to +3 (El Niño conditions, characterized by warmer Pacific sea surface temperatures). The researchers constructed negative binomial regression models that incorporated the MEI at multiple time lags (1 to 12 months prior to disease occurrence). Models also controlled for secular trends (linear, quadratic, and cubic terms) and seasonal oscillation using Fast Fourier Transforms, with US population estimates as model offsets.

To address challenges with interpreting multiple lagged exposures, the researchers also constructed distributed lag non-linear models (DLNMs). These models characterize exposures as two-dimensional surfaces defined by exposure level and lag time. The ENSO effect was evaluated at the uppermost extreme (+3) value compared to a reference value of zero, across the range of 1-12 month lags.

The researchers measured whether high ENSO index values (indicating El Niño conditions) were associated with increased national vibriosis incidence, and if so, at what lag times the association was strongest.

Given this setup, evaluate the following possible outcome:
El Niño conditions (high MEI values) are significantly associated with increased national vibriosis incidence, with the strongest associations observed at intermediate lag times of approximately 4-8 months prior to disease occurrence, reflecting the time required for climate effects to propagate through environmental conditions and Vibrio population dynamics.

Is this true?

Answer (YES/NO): NO